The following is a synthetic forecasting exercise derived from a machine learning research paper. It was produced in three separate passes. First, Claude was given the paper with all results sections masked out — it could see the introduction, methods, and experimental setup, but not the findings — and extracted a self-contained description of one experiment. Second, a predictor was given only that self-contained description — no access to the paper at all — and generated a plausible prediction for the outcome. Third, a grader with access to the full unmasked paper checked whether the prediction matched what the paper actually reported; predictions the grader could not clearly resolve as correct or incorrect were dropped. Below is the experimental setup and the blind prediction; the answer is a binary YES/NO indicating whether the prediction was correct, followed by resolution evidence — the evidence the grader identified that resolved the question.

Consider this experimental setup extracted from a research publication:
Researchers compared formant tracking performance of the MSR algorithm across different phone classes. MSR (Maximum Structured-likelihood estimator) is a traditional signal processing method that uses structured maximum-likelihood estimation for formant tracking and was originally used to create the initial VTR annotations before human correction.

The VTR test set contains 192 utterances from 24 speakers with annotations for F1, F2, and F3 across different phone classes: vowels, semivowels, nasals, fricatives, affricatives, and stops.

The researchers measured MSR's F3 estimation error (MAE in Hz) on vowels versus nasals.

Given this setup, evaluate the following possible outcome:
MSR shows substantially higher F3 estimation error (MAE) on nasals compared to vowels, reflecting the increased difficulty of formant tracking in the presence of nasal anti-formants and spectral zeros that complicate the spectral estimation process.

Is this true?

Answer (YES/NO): NO